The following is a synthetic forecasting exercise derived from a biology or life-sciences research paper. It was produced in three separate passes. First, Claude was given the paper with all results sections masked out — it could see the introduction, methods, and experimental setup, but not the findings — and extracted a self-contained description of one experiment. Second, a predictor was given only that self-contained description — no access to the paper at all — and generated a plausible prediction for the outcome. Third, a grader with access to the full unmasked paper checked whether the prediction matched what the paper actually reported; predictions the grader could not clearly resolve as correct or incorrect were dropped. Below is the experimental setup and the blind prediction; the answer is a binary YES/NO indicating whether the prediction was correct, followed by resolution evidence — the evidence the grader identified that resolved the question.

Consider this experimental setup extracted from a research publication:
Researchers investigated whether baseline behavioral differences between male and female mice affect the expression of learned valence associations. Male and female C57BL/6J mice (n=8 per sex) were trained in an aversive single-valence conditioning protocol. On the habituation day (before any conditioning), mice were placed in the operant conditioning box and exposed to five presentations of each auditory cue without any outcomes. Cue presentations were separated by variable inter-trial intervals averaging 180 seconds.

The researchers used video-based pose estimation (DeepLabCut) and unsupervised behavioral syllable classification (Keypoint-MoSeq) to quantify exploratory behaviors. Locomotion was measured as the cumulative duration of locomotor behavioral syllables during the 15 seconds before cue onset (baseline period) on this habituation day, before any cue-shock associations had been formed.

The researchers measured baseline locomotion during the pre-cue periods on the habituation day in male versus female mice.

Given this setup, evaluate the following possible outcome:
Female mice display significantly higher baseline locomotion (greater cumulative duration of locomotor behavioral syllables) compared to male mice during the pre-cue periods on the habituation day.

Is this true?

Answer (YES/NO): NO